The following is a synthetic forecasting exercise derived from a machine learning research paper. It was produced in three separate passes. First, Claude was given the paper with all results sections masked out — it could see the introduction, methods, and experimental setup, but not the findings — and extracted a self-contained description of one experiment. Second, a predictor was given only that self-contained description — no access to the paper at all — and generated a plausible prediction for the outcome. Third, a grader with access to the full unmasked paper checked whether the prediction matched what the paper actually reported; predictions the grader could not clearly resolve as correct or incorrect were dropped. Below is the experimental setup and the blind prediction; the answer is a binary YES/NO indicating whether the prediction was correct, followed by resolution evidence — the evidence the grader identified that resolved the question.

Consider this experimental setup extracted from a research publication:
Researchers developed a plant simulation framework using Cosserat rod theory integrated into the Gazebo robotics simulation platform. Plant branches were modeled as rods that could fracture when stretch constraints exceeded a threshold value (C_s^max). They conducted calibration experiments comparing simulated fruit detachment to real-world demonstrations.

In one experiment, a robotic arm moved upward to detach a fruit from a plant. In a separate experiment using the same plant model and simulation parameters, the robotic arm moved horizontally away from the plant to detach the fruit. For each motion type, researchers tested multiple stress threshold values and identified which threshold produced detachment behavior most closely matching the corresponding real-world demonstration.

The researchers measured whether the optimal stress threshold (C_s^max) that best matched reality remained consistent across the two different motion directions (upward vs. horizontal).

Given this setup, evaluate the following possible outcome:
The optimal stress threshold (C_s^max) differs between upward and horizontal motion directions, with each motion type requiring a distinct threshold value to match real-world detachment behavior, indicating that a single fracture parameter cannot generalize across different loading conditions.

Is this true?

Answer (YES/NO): NO